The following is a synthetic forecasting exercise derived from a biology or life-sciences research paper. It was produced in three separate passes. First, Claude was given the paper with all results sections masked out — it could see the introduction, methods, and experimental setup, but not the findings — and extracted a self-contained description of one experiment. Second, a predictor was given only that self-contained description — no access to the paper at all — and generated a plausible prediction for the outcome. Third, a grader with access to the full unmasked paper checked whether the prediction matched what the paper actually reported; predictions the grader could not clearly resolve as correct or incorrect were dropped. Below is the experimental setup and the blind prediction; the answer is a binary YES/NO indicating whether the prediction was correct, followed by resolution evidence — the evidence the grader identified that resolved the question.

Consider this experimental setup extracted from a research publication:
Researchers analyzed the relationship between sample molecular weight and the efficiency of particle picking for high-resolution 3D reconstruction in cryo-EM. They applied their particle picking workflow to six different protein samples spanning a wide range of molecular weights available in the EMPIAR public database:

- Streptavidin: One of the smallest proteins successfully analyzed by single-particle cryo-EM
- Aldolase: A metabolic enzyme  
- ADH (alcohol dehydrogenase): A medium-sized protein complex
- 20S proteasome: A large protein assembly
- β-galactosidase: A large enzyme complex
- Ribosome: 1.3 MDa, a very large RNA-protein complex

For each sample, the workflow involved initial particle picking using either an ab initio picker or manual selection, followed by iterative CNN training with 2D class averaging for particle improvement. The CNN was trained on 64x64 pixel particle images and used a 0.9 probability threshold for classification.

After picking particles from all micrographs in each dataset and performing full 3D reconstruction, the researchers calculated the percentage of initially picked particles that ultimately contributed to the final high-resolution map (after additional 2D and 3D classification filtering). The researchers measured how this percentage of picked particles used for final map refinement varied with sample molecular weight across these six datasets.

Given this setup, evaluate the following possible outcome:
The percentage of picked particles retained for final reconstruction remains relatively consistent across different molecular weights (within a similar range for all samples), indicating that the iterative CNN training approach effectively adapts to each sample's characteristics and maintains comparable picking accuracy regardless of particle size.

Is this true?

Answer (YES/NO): NO